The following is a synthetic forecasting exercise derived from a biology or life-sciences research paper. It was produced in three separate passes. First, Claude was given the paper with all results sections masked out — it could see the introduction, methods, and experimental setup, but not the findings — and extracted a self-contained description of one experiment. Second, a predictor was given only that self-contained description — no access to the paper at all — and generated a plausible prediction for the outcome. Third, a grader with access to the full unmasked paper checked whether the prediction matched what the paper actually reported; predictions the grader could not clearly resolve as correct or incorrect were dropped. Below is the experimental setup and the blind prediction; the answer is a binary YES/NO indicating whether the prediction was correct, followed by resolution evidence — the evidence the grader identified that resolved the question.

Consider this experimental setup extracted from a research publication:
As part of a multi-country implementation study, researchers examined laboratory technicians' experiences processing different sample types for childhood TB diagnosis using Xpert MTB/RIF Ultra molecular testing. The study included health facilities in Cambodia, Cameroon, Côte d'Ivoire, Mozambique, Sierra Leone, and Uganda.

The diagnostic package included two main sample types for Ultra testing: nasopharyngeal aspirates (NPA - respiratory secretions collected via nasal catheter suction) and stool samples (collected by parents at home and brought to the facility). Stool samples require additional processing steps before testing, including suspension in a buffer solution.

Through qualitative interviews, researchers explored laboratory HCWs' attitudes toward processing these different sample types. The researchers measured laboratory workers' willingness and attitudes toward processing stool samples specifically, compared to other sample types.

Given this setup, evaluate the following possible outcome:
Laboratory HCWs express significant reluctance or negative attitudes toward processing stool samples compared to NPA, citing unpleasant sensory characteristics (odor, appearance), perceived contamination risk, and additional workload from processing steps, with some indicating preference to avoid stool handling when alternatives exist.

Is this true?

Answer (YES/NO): NO